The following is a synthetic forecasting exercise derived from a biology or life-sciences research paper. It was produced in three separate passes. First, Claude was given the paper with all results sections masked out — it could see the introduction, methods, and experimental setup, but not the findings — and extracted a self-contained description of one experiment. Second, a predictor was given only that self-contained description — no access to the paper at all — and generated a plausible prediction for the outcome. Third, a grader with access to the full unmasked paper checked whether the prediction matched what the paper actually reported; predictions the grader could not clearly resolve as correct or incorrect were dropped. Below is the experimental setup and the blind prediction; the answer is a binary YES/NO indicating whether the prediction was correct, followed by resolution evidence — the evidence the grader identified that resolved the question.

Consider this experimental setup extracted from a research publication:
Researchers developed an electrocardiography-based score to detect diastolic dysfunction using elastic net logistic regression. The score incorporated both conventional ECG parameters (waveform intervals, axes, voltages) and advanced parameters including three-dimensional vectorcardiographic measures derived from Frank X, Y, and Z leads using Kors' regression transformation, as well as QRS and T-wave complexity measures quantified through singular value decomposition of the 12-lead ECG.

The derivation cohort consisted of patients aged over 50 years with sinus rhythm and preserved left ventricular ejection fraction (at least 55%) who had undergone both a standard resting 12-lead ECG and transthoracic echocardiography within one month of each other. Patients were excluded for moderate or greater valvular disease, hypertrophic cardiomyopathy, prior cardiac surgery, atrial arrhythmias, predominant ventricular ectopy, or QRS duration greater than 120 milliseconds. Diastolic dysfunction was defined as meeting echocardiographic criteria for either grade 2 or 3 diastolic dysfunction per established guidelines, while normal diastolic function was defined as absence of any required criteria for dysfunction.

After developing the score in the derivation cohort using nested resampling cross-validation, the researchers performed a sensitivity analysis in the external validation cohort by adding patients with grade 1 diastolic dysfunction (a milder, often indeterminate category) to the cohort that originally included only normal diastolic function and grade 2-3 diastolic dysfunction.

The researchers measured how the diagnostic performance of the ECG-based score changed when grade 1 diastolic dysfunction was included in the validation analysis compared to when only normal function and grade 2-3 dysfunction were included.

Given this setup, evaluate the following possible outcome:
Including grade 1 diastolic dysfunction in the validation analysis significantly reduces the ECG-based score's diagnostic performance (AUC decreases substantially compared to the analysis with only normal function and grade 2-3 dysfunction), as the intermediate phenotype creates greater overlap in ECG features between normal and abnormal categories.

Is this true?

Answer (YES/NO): NO